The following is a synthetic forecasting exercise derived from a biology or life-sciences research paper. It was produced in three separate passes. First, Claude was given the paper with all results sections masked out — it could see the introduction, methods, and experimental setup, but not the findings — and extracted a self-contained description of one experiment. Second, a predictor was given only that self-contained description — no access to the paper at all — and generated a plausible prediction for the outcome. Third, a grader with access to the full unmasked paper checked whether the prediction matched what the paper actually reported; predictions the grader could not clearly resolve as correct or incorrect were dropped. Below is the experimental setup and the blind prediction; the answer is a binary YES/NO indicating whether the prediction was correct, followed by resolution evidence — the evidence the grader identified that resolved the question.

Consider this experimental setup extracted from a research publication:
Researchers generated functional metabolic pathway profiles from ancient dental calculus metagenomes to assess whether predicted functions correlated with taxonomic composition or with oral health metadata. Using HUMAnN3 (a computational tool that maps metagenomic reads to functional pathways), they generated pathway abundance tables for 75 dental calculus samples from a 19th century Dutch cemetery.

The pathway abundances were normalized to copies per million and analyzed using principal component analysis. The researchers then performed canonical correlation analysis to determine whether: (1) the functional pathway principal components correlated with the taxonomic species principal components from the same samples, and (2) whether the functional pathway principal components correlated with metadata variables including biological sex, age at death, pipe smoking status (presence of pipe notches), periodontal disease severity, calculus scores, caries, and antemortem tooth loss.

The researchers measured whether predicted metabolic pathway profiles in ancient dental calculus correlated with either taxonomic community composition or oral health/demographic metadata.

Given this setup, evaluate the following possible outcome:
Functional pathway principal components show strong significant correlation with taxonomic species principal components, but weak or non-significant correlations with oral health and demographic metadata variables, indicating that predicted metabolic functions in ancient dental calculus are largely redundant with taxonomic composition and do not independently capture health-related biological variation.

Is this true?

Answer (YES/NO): YES